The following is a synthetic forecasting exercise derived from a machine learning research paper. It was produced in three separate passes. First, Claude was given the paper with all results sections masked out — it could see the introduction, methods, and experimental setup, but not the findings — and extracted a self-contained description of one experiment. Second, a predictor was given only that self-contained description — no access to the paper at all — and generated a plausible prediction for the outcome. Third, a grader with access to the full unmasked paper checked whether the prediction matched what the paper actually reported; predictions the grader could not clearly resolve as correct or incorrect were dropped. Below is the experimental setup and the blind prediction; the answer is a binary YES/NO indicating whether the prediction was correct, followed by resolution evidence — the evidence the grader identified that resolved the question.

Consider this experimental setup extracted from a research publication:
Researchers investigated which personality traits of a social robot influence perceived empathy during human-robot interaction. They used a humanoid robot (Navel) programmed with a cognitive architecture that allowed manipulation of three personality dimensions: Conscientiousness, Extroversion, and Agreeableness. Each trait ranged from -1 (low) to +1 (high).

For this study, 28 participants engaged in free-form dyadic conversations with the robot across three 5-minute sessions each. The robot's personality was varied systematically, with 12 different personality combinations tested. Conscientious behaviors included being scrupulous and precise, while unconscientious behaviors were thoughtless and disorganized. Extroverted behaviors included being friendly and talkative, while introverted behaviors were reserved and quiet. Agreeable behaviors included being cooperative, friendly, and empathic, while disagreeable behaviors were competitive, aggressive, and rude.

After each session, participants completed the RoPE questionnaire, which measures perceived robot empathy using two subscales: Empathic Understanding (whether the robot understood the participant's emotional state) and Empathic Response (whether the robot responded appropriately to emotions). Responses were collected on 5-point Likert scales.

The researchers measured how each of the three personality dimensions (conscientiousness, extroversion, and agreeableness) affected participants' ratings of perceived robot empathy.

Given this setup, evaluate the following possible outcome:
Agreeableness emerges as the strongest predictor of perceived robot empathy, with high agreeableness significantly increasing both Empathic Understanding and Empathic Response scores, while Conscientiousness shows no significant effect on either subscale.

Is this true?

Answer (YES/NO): YES